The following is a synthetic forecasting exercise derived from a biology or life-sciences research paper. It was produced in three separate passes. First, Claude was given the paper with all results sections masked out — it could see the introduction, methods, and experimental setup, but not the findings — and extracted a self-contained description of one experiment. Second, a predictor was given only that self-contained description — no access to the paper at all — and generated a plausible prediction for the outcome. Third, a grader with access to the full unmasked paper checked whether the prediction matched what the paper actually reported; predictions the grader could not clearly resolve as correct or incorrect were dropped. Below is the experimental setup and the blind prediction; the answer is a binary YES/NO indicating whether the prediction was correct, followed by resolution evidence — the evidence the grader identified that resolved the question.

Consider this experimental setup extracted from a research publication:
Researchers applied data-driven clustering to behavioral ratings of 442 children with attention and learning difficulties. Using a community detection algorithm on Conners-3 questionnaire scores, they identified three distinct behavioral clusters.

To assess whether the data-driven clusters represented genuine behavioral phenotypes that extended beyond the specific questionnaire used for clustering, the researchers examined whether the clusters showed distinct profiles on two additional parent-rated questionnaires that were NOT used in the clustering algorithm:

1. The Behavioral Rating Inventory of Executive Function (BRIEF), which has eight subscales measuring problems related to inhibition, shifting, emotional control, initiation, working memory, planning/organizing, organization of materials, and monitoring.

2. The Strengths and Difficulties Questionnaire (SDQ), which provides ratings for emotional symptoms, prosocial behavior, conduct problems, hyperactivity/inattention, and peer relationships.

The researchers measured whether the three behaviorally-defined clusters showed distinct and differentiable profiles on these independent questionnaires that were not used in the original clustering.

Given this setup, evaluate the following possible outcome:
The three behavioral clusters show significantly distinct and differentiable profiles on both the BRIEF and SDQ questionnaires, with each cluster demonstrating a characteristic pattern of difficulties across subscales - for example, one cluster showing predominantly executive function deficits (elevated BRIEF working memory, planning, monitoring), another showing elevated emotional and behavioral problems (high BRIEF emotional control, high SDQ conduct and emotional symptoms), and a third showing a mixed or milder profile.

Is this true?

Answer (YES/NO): NO